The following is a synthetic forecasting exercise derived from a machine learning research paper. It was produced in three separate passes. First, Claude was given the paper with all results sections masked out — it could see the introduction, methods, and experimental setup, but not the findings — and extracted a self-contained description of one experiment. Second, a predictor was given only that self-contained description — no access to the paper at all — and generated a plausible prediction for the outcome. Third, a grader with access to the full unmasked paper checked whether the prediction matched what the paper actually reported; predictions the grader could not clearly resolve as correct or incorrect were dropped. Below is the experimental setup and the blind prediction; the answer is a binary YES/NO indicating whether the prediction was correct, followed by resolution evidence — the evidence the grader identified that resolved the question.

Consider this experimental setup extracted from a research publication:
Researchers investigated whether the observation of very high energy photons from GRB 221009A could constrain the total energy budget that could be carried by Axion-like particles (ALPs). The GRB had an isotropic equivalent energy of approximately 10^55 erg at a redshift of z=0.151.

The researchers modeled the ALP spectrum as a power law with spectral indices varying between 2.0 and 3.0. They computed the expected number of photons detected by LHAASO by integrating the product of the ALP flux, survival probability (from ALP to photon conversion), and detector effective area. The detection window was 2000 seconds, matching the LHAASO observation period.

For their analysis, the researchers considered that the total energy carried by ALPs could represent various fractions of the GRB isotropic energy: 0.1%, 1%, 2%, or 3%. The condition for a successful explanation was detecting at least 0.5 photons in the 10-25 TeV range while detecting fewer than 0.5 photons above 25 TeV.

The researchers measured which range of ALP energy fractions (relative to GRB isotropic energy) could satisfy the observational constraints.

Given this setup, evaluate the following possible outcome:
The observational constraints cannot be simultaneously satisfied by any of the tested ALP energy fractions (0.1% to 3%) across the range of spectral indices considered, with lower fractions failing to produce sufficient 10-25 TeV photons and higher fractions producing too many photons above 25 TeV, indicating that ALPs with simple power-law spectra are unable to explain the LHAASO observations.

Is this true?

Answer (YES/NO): NO